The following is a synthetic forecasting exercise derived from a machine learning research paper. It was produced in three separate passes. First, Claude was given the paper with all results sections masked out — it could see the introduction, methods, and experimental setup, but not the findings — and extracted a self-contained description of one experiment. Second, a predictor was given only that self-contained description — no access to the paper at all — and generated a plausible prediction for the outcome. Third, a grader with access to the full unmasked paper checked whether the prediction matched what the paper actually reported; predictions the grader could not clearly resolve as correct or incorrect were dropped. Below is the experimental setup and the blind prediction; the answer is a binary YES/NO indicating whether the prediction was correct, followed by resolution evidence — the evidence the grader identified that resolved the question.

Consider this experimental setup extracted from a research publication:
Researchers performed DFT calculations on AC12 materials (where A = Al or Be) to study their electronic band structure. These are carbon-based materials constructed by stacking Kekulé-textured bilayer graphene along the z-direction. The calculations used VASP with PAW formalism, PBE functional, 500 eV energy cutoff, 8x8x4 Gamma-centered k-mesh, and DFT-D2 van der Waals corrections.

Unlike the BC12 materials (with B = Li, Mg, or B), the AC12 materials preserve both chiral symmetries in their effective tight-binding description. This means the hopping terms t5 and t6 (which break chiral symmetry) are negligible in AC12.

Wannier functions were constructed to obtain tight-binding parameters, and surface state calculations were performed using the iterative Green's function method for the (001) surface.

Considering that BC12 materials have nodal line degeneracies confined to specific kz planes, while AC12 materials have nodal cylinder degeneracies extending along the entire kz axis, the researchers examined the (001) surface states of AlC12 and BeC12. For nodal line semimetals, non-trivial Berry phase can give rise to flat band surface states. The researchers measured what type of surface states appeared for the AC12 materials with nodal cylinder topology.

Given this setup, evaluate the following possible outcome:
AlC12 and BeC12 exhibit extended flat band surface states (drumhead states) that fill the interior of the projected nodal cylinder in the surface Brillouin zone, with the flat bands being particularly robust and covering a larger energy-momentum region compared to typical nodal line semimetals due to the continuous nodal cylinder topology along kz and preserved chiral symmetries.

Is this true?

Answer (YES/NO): NO